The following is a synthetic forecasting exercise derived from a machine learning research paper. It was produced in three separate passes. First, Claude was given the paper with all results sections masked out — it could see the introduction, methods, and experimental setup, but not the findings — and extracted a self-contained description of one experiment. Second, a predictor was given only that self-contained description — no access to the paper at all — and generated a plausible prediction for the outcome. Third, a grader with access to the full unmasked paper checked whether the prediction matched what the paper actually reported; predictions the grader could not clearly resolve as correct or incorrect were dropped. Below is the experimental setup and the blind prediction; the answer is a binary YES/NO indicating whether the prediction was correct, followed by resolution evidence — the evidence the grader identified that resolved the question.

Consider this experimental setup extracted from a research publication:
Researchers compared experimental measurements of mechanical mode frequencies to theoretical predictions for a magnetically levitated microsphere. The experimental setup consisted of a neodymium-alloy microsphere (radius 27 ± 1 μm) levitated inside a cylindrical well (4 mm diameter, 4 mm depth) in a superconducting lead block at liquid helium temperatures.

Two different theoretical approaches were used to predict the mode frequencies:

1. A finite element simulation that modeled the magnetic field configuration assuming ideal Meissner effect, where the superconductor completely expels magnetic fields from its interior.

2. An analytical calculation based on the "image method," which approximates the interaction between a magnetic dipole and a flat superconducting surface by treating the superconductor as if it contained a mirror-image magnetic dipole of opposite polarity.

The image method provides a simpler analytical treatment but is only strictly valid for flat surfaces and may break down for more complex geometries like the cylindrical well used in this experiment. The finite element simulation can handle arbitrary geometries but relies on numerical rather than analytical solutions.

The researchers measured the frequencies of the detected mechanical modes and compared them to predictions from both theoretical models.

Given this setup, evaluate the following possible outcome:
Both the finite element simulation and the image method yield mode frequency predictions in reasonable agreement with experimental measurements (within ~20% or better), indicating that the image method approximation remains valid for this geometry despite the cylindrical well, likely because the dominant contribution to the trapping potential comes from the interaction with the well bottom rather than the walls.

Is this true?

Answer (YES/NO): YES